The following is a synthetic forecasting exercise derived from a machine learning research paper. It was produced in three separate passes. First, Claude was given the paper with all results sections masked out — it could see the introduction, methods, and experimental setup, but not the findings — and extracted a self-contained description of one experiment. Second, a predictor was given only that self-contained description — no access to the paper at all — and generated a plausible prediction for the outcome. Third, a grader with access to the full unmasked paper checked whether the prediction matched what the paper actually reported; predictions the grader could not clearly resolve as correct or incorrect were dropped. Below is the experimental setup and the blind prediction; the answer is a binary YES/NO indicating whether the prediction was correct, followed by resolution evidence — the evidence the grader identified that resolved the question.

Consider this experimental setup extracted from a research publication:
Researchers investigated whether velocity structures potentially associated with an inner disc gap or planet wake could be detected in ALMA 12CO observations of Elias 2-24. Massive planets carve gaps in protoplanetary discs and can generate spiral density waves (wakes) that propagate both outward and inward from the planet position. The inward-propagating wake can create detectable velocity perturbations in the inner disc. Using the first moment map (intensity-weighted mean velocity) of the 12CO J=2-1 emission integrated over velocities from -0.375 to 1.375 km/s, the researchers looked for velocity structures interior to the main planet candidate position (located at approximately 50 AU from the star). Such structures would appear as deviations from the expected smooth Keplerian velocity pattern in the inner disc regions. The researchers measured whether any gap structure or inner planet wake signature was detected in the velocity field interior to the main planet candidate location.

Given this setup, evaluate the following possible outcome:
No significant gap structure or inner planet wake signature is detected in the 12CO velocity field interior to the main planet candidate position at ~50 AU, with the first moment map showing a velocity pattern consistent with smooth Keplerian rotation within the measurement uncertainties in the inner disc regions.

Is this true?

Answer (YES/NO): NO